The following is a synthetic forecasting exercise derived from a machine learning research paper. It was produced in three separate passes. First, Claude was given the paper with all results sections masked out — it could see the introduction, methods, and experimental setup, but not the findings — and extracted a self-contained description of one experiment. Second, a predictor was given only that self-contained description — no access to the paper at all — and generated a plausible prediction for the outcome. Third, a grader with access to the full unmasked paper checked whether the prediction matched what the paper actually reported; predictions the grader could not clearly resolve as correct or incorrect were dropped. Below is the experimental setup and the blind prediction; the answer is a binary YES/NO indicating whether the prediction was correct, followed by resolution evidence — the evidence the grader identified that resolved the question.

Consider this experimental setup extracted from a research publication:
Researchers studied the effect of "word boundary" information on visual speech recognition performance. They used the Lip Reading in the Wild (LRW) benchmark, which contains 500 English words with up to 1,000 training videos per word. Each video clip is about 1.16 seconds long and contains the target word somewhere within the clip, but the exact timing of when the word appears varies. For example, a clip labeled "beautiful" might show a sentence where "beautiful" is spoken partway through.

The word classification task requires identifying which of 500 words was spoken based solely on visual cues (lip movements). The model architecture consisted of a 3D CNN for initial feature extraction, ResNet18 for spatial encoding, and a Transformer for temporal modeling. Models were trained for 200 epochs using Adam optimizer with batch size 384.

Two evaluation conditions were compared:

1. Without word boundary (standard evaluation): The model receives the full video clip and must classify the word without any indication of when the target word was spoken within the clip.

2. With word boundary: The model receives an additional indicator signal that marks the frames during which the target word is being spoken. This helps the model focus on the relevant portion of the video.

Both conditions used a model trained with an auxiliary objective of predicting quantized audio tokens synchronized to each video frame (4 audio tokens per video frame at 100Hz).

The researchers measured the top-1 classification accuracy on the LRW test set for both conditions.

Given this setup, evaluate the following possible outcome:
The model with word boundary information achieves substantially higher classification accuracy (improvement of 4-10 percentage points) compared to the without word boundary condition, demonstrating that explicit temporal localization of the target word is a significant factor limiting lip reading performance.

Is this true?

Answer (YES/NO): NO